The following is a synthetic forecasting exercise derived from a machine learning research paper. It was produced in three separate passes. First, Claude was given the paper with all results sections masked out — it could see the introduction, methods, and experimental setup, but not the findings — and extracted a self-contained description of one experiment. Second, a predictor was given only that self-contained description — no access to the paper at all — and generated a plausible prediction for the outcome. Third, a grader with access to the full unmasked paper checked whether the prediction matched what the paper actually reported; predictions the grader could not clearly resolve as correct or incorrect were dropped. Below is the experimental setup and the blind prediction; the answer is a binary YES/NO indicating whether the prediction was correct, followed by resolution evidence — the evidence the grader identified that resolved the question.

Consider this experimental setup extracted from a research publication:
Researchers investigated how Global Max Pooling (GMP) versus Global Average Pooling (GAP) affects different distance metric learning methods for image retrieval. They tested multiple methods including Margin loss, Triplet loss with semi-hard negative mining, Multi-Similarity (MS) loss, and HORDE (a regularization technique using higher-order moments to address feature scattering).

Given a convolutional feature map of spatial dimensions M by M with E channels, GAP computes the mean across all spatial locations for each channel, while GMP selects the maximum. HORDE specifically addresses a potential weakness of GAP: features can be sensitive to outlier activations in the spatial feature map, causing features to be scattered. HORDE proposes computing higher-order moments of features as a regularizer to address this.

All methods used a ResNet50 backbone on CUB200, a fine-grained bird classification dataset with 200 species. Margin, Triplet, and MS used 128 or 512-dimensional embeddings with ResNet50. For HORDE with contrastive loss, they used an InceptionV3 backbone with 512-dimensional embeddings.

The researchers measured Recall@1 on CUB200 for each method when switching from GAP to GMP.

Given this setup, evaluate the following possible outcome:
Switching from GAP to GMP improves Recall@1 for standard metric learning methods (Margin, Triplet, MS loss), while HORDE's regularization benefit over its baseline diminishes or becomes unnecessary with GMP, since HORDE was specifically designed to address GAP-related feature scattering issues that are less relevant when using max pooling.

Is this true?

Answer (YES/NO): NO